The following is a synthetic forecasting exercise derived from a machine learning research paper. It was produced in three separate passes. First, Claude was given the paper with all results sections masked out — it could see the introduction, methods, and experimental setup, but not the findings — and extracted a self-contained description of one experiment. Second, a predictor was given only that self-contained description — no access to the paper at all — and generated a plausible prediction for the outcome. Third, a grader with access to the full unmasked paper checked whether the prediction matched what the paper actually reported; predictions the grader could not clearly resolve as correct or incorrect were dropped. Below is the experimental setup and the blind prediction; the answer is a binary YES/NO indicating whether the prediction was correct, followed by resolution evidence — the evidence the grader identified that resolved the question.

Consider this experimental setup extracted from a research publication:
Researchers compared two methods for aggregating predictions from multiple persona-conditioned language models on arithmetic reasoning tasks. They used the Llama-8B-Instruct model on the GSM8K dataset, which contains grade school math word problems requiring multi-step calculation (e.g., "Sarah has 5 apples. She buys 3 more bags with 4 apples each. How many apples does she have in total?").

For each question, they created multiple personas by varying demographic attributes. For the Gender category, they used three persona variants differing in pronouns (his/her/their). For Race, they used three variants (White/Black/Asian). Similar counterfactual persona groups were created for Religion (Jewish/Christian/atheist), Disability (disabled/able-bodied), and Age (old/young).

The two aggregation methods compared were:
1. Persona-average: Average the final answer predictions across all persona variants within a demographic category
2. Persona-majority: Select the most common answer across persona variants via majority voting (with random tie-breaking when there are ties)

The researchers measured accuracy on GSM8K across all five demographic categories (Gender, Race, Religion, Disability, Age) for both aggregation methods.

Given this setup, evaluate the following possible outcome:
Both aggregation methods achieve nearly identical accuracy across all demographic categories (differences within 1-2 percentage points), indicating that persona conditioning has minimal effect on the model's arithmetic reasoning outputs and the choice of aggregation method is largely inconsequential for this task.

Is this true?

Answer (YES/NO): NO